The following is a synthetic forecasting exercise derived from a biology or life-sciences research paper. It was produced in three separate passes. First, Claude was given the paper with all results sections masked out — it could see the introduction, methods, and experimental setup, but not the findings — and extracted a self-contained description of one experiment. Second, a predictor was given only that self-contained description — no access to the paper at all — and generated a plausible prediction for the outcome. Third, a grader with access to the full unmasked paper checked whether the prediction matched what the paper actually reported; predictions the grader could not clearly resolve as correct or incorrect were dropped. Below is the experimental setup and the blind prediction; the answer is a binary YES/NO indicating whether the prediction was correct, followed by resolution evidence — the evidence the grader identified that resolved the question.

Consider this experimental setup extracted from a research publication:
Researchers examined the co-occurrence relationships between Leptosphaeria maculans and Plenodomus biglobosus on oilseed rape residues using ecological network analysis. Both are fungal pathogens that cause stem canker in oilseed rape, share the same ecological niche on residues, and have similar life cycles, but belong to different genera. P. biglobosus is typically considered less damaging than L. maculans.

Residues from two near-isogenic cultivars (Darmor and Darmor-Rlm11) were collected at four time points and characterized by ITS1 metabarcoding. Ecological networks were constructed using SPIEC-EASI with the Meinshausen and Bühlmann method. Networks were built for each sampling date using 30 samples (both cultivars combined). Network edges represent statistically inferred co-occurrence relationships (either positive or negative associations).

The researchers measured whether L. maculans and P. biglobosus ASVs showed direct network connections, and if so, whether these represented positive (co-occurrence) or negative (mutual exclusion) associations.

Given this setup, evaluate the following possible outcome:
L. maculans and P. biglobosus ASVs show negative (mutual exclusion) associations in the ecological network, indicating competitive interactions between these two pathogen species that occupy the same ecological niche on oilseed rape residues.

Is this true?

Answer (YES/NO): NO